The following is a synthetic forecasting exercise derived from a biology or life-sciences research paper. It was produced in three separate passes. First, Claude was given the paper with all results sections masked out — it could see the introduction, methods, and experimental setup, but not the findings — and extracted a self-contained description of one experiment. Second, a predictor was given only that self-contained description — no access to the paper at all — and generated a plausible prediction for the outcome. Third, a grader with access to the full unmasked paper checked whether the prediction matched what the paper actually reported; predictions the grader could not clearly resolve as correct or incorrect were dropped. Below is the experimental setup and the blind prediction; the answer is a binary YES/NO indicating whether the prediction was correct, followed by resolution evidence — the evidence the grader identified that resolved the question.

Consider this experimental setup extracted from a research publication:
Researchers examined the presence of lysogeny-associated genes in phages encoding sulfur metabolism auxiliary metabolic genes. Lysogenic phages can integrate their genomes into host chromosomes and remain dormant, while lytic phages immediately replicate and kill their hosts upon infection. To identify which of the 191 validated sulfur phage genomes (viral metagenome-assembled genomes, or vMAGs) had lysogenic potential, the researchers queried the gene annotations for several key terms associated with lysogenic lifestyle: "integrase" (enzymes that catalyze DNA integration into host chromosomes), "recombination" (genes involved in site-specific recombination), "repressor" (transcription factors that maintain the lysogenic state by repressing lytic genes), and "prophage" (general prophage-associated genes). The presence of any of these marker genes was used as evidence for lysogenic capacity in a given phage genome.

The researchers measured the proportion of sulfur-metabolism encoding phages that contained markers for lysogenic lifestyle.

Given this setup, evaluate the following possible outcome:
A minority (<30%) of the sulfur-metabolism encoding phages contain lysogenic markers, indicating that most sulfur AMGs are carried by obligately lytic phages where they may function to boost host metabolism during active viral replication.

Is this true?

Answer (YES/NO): YES